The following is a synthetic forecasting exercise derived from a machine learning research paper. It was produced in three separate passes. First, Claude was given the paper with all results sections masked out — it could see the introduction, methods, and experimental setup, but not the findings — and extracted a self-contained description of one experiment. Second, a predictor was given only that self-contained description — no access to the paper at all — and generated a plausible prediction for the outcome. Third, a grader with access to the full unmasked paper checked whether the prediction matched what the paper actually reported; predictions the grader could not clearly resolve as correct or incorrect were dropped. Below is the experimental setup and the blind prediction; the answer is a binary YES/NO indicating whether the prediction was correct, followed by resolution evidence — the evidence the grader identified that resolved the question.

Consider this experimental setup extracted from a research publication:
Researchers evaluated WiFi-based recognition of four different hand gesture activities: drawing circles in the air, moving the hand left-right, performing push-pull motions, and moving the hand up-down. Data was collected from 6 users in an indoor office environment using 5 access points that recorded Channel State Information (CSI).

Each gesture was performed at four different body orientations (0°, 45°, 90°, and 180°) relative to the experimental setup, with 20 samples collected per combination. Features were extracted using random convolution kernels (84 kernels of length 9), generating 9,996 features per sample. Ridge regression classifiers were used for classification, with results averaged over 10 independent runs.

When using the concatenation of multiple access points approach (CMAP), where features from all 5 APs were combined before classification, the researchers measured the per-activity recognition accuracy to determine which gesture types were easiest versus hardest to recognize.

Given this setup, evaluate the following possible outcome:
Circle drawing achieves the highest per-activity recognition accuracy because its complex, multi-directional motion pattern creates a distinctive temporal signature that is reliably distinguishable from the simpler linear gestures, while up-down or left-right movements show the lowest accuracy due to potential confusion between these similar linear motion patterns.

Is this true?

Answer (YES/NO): YES